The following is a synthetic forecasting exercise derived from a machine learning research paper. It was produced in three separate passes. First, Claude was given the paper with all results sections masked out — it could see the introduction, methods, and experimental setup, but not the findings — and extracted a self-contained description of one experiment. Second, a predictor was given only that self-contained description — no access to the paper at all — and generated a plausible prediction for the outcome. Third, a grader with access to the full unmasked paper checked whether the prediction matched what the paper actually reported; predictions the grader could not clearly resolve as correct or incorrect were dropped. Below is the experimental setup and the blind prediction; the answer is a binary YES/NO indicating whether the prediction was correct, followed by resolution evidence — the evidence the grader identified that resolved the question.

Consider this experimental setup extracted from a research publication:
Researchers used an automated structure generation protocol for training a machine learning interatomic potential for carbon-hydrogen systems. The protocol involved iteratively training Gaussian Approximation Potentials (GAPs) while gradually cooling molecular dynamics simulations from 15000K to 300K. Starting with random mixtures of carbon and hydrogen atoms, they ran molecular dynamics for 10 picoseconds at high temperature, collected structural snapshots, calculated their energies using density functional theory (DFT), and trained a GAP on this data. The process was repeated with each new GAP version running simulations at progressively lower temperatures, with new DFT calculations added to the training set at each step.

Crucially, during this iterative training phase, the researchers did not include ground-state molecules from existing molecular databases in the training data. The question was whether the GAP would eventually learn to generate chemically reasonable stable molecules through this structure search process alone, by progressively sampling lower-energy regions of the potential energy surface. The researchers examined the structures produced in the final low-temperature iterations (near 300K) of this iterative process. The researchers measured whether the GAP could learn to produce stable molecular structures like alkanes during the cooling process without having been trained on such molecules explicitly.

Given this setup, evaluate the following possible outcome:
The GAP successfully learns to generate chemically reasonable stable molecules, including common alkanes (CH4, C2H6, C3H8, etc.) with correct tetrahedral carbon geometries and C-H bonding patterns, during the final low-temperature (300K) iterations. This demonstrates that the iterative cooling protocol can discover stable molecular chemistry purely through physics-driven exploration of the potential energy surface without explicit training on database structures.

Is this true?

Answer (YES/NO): YES